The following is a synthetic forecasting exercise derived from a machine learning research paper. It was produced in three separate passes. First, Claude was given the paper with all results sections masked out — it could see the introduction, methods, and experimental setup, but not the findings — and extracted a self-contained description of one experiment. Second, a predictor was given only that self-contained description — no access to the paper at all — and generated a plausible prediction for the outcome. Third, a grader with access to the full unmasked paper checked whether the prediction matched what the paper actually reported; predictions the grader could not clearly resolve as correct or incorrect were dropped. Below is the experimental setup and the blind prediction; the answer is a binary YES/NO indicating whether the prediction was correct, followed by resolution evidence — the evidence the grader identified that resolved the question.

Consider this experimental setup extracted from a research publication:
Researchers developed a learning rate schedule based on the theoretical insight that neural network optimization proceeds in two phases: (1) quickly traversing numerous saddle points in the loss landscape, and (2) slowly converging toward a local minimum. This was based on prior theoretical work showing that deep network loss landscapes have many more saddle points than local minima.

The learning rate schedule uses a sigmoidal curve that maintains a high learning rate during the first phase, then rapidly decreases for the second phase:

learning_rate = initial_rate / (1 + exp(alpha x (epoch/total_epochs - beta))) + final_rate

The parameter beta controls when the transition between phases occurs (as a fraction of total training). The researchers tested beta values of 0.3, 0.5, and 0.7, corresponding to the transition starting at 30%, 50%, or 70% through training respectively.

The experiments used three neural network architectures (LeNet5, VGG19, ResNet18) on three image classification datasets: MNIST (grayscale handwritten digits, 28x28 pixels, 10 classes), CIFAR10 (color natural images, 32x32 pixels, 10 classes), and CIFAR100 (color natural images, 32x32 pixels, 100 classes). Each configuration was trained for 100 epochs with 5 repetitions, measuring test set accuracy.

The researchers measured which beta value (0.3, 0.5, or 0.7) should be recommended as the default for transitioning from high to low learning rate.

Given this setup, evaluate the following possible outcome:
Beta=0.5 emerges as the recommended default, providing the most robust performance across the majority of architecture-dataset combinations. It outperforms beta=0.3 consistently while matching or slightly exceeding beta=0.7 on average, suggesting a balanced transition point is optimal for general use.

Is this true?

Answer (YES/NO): NO